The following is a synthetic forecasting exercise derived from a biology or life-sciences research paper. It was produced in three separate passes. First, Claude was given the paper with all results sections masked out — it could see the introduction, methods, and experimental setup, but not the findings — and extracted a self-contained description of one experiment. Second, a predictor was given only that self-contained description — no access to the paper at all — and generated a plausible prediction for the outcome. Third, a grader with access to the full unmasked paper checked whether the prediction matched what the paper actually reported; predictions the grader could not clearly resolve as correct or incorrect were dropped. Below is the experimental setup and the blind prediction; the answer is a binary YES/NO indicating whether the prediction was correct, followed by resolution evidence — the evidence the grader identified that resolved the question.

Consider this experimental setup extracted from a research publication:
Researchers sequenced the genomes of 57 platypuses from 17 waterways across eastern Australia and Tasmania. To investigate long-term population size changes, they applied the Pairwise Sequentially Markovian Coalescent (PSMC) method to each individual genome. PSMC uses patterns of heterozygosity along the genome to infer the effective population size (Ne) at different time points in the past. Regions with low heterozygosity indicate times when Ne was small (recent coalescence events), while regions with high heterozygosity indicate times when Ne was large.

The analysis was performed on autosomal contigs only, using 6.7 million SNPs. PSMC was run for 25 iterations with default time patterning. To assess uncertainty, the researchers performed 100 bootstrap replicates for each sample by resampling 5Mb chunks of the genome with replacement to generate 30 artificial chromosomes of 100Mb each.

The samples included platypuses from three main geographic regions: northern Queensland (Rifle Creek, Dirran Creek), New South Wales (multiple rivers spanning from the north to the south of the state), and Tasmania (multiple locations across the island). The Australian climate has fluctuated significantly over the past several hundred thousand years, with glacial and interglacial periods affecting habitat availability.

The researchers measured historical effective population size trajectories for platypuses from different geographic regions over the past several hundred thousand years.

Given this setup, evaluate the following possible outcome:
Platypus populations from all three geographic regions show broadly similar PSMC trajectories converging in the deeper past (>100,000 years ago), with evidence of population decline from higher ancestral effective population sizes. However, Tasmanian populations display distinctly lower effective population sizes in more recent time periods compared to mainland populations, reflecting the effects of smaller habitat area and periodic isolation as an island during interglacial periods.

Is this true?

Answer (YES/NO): NO